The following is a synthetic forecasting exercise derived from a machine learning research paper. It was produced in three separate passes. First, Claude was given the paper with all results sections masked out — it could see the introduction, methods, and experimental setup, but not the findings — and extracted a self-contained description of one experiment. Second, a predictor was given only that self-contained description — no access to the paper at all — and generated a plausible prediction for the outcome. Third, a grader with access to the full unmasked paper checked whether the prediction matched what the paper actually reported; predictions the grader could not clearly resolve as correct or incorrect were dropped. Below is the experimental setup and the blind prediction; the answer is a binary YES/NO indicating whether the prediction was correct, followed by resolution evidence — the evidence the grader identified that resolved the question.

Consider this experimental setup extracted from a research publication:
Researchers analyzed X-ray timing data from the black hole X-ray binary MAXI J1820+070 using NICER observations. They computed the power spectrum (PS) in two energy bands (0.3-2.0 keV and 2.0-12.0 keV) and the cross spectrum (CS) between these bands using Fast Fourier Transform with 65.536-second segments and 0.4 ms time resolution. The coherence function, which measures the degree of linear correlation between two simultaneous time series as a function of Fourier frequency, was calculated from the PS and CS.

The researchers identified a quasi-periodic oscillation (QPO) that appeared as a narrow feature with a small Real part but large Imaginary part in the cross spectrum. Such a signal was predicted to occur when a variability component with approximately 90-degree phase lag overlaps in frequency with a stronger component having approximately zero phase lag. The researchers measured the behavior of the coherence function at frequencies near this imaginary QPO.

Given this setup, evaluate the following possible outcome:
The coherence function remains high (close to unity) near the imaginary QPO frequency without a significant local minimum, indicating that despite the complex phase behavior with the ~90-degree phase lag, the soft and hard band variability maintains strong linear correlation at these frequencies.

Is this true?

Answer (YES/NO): NO